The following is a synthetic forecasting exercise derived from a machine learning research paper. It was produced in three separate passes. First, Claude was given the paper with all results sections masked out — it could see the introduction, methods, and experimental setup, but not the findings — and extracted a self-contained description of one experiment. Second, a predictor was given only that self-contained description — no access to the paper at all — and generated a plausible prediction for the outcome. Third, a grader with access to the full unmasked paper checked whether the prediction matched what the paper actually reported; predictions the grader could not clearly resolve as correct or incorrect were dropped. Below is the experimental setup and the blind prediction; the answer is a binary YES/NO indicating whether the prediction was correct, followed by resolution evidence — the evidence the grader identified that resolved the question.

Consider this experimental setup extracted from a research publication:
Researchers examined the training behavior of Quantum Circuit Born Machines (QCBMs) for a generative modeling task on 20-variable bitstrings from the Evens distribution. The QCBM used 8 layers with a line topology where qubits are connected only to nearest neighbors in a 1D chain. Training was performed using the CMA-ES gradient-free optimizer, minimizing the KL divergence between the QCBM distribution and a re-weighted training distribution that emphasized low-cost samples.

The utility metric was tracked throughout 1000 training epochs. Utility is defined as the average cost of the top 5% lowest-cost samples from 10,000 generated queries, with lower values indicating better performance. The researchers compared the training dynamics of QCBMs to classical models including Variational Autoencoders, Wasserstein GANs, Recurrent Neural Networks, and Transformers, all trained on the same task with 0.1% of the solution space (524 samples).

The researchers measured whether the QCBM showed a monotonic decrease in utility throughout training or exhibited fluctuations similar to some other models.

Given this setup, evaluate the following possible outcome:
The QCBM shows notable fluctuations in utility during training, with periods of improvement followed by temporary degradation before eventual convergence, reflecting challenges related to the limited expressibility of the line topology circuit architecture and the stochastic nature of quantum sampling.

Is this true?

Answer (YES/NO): NO